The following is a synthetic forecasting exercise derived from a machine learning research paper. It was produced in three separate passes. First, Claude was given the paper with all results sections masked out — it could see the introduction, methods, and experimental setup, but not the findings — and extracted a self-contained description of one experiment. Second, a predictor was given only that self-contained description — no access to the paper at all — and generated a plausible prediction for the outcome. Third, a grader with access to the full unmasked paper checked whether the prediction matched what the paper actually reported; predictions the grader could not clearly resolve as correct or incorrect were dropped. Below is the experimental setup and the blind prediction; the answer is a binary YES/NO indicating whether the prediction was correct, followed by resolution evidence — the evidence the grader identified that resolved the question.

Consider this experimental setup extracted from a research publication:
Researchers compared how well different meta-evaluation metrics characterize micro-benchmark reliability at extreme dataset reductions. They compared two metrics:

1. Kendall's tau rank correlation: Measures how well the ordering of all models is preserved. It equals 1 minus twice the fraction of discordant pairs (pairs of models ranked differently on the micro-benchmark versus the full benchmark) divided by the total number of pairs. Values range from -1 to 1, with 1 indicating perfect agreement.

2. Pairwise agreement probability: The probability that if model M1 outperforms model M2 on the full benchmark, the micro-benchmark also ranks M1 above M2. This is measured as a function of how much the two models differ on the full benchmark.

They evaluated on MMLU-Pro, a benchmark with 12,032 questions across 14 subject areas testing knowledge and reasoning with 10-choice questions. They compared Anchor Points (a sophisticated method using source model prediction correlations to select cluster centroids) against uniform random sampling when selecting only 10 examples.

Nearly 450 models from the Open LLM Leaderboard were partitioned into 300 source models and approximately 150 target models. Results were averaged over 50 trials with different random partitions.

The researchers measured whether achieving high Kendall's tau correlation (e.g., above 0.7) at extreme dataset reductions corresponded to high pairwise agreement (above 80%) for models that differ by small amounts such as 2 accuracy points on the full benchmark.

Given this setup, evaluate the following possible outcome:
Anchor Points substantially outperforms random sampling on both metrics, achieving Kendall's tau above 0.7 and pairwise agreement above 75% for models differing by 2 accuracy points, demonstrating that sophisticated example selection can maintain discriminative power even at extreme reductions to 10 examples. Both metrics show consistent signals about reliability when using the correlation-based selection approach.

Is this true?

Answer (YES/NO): NO